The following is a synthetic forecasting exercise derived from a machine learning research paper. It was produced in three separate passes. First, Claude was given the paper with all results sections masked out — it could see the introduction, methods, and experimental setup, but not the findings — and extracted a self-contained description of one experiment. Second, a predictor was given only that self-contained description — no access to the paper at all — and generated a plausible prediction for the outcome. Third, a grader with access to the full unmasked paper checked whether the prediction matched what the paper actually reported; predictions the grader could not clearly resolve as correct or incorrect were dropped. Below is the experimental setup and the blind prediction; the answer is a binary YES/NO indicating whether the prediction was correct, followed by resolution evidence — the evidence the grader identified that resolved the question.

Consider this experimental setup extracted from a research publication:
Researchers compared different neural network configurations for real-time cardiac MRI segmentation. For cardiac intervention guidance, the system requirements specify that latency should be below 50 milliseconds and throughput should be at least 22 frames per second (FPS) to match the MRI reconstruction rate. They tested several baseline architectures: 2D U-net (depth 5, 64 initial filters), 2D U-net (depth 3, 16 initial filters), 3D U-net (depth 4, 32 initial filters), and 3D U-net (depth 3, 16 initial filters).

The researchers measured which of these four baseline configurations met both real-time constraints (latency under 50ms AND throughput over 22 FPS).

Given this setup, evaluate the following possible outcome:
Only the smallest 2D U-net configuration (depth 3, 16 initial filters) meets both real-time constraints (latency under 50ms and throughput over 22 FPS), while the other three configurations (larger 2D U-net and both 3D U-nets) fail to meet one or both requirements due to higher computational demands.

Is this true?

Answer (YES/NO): YES